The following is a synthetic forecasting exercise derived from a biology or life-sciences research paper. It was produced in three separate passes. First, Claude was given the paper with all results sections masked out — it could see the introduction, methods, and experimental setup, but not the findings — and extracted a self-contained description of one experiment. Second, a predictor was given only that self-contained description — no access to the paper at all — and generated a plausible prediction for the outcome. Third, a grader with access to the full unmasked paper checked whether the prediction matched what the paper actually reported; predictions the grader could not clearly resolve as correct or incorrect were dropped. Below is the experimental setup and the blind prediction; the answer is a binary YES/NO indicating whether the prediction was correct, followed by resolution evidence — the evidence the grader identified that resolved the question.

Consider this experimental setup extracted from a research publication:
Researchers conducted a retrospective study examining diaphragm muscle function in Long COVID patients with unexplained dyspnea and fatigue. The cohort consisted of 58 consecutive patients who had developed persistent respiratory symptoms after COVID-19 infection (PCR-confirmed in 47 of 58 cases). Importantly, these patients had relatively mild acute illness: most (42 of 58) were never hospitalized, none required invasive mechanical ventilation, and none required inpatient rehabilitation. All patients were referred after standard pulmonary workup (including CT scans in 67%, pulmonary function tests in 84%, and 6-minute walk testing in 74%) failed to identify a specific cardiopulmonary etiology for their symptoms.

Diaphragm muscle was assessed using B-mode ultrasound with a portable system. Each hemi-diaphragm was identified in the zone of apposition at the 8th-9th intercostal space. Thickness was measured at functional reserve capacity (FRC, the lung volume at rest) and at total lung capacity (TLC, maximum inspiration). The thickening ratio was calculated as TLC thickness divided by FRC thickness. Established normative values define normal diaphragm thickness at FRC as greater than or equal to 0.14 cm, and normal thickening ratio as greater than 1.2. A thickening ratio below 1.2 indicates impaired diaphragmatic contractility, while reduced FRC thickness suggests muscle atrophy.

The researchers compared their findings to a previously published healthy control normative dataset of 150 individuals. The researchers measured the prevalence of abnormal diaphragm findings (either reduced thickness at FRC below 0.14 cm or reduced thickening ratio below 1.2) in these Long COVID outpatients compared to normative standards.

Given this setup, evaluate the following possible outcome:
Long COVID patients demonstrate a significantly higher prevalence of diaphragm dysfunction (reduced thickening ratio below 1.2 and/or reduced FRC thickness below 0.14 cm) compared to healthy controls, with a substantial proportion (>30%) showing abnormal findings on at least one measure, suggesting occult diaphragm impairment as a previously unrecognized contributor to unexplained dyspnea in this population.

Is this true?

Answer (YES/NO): YES